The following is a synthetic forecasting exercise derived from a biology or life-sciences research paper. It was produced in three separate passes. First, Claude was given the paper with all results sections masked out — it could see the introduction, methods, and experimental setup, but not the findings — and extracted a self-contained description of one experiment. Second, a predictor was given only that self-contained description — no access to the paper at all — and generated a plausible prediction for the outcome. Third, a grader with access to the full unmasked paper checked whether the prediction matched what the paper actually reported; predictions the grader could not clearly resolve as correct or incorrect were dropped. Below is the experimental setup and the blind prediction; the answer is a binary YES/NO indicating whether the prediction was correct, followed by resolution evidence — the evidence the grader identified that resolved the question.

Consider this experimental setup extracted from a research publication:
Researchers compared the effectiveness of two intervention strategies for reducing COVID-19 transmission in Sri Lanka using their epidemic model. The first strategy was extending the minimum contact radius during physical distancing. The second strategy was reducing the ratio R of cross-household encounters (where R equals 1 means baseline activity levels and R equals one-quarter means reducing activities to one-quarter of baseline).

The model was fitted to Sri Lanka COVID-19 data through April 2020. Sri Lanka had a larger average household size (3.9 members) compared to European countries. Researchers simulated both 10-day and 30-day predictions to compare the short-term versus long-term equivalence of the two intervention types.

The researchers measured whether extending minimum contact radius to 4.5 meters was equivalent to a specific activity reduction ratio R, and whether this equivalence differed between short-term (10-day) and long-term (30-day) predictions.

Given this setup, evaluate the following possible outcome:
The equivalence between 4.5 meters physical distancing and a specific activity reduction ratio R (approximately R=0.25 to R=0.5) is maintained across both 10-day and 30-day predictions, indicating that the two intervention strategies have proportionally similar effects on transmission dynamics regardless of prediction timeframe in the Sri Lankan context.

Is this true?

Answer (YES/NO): NO